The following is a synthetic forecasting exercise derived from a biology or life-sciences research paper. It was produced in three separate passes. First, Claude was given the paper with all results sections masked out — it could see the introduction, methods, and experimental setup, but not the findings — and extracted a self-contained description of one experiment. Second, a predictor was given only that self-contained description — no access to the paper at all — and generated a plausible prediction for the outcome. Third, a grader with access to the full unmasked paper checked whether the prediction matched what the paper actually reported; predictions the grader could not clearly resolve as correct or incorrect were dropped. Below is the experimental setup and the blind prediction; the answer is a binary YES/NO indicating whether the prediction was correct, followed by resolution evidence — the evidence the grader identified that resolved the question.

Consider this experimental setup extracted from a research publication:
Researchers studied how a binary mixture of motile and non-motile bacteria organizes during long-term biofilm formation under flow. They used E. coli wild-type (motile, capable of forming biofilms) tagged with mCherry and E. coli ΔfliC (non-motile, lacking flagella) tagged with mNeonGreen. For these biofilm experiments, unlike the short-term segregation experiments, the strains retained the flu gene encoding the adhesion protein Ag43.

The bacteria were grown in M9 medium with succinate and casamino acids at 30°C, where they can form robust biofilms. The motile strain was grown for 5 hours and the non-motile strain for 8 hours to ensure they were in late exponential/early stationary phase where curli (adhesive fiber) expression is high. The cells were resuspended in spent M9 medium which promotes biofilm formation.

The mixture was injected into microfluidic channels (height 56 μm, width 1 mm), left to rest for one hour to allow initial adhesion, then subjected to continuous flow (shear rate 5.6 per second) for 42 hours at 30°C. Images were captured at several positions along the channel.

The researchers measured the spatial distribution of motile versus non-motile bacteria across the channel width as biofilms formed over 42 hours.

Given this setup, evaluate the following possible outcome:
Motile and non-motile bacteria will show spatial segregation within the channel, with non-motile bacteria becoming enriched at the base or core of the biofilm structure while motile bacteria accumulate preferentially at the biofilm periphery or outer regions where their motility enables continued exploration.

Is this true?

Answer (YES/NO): NO